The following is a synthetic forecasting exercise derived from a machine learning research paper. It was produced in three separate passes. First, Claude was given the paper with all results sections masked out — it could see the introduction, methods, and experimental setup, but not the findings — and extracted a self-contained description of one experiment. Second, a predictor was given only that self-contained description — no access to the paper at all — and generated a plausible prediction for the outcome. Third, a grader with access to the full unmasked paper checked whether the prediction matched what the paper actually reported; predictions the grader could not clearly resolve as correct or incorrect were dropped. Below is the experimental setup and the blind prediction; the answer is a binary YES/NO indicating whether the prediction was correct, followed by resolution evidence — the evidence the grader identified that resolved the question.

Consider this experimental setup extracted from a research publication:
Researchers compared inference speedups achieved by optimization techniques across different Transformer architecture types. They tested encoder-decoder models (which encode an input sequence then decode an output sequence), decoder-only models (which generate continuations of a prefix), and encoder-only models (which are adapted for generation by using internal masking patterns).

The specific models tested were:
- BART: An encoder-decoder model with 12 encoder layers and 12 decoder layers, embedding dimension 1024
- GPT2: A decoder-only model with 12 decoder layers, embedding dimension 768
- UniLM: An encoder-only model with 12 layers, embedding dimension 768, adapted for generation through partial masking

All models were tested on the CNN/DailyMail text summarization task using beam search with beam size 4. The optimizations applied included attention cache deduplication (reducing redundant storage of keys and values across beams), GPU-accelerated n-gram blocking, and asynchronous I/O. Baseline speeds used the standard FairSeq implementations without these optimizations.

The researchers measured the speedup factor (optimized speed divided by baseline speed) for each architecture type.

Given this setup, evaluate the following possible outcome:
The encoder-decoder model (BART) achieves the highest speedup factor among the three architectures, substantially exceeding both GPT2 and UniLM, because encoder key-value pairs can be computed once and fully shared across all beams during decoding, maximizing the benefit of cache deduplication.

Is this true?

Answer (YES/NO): NO